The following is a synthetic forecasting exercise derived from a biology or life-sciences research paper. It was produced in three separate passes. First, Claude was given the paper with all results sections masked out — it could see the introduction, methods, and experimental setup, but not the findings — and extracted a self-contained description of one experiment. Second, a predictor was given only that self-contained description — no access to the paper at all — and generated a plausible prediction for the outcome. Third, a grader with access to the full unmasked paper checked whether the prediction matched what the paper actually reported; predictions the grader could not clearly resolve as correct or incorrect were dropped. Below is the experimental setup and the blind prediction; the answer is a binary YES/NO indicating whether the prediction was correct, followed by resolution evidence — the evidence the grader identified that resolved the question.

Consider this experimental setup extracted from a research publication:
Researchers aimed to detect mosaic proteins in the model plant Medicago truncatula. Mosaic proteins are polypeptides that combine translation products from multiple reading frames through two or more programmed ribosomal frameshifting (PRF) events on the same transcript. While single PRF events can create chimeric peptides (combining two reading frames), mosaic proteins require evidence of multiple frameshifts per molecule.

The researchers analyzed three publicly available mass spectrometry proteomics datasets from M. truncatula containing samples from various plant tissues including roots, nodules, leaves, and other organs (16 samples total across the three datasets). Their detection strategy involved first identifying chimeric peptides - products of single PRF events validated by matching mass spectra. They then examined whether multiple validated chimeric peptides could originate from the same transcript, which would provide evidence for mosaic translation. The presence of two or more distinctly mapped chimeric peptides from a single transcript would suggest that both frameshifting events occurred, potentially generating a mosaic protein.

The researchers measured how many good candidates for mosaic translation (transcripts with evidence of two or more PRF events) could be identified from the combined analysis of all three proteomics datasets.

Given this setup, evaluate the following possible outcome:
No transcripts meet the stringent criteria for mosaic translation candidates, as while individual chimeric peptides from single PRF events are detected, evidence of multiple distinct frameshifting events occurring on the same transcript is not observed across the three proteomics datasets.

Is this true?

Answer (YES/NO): NO